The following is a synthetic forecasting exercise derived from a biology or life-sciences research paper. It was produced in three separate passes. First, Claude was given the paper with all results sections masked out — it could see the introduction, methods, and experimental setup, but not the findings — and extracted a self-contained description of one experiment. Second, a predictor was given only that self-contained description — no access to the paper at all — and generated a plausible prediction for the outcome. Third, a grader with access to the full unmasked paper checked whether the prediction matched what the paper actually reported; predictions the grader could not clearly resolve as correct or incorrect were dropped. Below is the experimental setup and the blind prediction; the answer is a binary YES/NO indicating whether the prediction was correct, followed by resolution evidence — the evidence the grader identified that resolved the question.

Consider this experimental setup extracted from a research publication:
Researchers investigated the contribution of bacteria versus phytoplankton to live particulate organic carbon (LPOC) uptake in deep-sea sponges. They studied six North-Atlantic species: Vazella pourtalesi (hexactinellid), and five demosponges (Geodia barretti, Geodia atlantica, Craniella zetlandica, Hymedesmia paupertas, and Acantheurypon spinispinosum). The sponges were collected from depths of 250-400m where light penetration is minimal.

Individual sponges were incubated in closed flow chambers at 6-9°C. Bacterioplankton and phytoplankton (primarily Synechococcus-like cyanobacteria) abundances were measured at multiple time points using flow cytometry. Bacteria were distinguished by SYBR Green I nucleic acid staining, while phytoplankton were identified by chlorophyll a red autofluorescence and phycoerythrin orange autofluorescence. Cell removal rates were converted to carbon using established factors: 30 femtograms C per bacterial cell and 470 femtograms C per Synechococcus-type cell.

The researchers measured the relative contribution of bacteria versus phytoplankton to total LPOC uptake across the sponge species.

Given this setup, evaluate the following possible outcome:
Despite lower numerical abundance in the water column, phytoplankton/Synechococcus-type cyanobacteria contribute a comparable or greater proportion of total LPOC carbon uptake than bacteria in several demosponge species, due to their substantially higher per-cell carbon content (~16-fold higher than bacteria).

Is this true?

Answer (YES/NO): NO